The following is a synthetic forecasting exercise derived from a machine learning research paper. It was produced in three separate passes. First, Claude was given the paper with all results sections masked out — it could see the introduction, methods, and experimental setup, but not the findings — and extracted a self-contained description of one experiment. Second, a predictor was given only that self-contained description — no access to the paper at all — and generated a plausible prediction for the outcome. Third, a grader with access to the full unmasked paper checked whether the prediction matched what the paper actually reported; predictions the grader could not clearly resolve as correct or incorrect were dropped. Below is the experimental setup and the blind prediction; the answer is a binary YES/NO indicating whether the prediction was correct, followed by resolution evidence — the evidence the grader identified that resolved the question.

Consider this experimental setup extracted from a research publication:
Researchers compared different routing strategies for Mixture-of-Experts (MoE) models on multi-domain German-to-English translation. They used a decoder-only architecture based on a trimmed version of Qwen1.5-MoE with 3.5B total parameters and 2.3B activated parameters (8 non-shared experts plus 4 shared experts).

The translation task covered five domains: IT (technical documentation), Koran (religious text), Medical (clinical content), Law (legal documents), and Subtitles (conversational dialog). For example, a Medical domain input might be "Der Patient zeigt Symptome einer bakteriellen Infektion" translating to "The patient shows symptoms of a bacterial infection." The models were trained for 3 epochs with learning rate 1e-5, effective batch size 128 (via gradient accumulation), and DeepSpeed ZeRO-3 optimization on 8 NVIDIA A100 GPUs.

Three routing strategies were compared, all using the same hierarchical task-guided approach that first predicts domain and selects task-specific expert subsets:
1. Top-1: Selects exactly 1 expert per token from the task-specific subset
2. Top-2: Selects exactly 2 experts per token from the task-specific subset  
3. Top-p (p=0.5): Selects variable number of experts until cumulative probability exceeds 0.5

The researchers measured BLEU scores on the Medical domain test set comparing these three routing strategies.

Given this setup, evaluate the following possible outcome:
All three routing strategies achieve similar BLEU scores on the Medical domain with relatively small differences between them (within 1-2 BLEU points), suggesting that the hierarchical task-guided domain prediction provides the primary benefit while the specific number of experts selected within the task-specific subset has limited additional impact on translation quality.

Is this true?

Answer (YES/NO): NO